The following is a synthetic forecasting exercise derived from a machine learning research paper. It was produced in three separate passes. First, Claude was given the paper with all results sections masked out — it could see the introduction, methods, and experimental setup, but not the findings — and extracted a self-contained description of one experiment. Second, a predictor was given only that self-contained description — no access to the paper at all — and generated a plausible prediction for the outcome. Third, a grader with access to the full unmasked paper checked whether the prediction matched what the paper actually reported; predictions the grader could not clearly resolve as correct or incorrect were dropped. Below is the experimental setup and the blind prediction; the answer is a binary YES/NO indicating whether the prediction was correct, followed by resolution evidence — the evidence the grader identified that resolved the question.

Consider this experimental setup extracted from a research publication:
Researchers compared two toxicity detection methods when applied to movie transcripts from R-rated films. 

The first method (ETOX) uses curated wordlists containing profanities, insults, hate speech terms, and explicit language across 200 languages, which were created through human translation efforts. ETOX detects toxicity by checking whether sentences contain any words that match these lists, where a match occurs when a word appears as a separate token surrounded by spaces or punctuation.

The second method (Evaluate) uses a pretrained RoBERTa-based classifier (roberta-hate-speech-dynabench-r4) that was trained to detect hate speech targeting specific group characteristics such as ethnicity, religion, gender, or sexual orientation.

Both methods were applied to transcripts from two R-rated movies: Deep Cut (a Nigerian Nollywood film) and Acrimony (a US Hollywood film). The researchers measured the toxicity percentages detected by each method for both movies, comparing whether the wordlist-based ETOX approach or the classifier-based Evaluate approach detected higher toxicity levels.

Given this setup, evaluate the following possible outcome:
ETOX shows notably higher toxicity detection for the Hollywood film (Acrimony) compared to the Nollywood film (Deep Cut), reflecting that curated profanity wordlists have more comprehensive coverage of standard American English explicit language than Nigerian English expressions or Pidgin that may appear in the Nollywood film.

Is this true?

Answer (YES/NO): NO